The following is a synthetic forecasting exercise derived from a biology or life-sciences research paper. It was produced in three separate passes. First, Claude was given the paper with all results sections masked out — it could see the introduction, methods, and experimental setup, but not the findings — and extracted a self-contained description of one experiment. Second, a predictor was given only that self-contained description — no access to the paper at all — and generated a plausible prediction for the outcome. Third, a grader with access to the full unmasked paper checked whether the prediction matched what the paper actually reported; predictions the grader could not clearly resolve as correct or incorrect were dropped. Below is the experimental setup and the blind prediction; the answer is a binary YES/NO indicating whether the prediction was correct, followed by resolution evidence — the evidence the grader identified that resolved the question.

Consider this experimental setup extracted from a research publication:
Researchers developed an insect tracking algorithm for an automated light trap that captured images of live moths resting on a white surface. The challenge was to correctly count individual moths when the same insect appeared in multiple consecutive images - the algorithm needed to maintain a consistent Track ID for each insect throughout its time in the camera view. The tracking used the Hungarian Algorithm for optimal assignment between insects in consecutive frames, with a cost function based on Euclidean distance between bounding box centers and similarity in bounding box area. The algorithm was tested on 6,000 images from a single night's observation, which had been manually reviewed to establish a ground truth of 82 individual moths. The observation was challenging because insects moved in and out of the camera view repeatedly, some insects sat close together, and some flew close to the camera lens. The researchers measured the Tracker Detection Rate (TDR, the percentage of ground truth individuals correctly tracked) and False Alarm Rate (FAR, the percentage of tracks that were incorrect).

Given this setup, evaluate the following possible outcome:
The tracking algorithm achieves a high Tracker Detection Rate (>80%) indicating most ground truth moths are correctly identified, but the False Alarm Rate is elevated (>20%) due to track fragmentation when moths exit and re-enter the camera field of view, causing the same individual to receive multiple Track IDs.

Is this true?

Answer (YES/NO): NO